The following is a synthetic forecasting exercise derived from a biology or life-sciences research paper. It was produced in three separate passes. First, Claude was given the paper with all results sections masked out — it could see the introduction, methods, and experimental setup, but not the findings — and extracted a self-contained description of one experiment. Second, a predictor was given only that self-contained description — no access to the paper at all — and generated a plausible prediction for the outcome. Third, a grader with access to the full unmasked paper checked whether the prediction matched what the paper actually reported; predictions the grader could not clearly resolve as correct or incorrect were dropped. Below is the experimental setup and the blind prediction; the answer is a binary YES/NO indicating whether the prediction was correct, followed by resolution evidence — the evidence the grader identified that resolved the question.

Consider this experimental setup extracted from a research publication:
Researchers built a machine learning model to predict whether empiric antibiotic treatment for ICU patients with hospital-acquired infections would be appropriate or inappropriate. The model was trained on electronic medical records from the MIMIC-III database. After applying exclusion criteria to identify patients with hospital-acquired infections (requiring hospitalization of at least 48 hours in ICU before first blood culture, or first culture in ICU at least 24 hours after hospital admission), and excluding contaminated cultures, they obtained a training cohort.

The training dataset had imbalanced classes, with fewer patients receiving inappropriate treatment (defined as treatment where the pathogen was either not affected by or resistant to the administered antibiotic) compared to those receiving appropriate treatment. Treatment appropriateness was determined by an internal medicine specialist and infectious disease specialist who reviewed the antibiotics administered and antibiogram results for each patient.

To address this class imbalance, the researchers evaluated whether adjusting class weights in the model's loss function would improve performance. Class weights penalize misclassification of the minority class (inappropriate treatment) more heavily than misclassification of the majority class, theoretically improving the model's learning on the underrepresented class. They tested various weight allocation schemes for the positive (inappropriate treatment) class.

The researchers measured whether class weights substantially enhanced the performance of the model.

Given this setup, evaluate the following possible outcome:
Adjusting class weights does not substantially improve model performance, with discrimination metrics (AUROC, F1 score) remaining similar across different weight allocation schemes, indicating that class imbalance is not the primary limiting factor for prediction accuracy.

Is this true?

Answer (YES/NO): NO